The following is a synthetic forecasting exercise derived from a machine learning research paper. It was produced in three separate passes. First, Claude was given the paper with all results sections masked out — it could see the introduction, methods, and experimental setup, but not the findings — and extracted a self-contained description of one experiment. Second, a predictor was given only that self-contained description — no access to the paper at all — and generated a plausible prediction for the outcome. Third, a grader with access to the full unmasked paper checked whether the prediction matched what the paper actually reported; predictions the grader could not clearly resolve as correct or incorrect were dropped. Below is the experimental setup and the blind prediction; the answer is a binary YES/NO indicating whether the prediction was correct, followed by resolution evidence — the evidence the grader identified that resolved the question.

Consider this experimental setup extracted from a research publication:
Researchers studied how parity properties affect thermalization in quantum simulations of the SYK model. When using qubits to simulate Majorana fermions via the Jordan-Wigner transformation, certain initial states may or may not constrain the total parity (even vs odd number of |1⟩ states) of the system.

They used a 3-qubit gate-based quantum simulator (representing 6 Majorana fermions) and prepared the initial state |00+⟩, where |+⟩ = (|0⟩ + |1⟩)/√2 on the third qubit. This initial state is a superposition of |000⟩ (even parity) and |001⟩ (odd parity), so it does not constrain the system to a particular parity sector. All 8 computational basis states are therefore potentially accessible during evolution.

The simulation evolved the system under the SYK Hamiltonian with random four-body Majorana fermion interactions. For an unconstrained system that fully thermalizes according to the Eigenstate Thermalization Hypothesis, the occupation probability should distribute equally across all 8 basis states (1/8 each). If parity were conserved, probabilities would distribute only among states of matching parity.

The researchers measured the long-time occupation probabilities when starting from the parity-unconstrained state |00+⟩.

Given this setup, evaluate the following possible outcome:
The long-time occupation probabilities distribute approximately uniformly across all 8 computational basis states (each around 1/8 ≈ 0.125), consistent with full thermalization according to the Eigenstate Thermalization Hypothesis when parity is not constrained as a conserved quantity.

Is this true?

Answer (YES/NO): YES